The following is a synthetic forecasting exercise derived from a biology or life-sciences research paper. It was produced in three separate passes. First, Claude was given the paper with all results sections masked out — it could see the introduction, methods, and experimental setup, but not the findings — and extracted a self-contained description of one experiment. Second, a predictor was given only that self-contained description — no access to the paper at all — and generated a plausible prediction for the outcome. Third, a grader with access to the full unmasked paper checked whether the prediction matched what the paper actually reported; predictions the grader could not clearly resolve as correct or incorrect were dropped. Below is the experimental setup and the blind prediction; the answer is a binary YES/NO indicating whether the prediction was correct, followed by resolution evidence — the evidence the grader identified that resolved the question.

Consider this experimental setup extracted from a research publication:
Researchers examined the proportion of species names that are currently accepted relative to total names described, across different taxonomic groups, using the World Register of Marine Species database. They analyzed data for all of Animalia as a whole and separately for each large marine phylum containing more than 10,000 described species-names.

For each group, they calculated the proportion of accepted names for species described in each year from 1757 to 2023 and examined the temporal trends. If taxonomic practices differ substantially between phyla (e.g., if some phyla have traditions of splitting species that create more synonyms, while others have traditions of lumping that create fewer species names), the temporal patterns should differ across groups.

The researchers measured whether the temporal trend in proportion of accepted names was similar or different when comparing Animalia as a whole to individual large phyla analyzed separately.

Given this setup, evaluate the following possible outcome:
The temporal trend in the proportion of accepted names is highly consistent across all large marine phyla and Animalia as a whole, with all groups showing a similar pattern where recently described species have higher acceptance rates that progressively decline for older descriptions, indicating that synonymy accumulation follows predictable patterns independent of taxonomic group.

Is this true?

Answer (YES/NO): YES